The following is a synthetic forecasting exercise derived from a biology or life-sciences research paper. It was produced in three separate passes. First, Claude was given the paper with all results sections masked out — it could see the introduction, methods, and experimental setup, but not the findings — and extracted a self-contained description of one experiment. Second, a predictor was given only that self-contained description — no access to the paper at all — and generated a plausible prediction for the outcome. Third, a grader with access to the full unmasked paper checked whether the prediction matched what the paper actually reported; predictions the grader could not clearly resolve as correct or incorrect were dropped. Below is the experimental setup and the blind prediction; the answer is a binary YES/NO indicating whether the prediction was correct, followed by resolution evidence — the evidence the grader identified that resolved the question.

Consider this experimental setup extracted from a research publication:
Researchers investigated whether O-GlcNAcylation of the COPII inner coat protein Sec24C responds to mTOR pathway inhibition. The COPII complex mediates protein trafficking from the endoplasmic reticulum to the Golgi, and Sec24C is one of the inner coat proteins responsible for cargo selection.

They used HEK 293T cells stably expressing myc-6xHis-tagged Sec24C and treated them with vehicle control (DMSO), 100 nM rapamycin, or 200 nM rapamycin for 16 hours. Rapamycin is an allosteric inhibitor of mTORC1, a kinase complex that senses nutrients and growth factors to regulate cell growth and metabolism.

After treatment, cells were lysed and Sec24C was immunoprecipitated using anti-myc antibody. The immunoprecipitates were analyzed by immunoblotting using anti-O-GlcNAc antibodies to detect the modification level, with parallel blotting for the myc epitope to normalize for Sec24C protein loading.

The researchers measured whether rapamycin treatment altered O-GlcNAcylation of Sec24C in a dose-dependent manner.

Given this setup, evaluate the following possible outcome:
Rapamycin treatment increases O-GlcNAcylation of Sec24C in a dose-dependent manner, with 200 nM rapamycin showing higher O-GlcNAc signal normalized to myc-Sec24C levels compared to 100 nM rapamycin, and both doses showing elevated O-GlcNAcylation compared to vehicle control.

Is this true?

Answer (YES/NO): YES